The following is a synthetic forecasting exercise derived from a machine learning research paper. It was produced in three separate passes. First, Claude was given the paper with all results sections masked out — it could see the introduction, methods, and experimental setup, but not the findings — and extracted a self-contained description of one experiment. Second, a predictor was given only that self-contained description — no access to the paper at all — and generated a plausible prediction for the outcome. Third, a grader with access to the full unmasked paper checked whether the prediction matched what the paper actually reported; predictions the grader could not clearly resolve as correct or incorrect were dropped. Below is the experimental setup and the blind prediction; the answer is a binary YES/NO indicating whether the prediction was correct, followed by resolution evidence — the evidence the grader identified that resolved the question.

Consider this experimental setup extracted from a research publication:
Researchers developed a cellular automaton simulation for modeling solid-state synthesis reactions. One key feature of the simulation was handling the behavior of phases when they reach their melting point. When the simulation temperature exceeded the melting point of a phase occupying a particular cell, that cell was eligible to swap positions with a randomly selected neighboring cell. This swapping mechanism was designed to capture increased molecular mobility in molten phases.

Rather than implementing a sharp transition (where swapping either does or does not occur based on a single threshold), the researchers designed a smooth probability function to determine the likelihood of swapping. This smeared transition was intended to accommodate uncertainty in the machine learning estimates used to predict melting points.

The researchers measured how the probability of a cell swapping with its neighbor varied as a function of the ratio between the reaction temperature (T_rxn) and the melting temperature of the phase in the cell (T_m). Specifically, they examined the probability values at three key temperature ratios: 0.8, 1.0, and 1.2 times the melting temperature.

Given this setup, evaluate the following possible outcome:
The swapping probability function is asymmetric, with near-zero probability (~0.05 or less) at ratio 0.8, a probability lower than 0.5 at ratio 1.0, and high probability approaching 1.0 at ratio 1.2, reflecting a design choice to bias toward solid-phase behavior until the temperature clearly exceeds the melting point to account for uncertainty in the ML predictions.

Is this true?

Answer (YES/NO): NO